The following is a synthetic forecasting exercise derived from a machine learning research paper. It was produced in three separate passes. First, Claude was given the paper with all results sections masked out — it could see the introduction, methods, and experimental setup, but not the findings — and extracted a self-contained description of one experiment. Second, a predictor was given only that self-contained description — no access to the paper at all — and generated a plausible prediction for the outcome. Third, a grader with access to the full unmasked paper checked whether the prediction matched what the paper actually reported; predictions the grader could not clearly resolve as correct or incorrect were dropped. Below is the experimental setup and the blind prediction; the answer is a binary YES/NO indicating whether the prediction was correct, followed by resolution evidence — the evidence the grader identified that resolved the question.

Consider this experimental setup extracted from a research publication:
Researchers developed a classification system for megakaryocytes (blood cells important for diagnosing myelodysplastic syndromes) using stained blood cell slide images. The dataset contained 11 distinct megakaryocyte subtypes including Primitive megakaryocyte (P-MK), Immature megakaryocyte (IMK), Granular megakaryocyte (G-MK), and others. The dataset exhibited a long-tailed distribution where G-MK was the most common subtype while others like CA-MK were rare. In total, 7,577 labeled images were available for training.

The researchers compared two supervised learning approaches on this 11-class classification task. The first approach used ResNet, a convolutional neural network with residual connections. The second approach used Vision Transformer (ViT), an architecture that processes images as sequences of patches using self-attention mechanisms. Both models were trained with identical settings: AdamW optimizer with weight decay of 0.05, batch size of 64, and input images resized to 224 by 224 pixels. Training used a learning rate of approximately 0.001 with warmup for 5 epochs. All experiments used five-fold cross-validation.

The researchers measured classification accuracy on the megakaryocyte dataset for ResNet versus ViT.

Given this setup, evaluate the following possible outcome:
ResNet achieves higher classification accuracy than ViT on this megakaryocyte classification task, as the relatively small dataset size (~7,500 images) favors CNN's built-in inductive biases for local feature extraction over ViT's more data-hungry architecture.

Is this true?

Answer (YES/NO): YES